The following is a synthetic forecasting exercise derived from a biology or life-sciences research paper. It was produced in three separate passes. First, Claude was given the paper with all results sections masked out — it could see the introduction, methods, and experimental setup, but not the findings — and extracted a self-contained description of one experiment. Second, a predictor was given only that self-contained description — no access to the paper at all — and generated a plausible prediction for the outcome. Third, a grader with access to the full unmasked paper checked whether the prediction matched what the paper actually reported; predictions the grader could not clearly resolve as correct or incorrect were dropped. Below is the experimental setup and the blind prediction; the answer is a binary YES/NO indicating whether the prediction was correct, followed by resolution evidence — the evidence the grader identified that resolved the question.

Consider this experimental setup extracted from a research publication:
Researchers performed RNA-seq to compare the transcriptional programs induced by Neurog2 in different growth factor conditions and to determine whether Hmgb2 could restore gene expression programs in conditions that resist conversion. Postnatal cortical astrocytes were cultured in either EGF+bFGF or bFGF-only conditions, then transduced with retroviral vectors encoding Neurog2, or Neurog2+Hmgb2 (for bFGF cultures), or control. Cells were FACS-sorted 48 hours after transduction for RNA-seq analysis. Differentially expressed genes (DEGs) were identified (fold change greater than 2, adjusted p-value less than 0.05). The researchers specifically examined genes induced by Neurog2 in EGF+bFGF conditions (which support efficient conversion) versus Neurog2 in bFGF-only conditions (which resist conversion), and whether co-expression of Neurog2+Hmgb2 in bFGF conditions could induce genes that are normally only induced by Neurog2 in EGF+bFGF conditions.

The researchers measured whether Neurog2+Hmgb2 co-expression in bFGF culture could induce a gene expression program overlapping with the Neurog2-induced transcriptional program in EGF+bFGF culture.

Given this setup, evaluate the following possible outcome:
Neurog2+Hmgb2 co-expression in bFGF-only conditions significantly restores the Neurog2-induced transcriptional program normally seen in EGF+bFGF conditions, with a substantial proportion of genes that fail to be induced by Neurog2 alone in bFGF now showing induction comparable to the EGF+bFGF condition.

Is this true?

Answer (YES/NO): YES